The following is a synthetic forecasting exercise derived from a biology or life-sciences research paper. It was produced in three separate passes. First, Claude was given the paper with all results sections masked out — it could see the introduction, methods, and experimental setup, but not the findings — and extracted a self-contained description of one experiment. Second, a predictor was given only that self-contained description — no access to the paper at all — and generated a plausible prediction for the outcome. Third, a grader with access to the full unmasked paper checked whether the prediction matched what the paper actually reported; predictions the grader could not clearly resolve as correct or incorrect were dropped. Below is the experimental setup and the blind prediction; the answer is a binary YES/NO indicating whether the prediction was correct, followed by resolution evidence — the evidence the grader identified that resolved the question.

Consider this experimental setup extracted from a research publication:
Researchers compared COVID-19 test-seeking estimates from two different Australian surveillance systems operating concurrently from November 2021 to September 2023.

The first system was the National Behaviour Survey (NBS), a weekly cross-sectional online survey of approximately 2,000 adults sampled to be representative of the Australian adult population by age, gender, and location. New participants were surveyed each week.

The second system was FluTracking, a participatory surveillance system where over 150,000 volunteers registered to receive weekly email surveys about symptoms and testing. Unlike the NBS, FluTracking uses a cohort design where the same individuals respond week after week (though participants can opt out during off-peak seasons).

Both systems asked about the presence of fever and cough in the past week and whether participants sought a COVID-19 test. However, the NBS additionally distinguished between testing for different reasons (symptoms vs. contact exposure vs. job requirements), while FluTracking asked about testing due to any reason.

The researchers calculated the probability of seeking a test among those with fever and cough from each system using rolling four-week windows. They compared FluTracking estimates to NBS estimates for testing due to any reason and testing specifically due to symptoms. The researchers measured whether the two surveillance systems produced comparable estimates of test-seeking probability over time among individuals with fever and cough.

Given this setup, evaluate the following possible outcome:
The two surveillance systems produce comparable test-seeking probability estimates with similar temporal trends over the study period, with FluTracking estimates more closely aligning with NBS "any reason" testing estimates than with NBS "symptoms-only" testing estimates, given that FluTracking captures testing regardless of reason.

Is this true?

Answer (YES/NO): NO